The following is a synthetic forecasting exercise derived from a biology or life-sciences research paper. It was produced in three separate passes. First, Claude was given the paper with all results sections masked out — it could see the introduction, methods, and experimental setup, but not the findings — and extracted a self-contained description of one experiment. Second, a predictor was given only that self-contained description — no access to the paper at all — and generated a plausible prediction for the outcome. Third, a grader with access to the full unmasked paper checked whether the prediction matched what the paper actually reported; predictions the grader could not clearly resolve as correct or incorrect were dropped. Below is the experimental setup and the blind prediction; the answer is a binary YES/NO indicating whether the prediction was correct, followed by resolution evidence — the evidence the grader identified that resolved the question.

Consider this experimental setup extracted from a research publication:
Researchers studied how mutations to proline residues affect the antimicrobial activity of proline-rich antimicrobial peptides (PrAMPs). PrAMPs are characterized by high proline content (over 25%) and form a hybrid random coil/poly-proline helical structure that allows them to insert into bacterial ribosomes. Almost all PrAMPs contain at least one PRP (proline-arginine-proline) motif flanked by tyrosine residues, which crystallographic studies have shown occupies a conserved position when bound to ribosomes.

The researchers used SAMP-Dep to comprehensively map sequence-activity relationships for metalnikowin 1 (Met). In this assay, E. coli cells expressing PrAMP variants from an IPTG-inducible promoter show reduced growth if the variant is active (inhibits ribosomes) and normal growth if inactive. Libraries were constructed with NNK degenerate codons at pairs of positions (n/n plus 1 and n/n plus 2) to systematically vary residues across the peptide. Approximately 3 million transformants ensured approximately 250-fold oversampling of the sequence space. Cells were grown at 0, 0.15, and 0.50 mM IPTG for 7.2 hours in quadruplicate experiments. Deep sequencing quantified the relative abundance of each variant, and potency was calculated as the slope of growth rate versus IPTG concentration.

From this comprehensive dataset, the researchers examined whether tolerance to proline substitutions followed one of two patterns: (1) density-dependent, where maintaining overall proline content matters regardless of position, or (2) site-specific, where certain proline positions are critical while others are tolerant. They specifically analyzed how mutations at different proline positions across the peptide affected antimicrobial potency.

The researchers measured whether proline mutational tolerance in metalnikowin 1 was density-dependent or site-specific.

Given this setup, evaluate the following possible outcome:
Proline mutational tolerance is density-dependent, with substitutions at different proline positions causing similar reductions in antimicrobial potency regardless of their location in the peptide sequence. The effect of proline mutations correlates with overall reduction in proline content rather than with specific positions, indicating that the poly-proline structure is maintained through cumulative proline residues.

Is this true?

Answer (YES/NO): NO